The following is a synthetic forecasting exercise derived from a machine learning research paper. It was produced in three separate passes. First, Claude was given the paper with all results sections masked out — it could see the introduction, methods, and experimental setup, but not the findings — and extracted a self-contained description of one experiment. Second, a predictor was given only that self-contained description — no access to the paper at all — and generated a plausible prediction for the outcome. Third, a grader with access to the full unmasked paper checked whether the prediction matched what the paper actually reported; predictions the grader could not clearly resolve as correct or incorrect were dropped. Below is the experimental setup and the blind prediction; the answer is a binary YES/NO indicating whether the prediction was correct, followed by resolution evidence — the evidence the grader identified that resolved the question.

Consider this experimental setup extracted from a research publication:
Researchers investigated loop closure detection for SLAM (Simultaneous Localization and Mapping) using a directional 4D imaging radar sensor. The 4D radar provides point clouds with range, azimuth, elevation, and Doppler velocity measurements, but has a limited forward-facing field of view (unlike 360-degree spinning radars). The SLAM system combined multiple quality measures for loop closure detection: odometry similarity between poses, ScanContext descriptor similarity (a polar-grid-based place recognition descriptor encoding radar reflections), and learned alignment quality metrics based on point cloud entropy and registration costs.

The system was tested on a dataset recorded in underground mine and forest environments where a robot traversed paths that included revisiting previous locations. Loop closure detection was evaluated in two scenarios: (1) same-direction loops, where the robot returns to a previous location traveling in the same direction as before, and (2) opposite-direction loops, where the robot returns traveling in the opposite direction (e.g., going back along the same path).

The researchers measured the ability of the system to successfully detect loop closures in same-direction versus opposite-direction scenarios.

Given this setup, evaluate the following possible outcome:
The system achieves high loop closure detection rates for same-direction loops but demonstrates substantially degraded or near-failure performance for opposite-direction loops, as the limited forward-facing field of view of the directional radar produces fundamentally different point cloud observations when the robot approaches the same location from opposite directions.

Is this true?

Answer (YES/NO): YES